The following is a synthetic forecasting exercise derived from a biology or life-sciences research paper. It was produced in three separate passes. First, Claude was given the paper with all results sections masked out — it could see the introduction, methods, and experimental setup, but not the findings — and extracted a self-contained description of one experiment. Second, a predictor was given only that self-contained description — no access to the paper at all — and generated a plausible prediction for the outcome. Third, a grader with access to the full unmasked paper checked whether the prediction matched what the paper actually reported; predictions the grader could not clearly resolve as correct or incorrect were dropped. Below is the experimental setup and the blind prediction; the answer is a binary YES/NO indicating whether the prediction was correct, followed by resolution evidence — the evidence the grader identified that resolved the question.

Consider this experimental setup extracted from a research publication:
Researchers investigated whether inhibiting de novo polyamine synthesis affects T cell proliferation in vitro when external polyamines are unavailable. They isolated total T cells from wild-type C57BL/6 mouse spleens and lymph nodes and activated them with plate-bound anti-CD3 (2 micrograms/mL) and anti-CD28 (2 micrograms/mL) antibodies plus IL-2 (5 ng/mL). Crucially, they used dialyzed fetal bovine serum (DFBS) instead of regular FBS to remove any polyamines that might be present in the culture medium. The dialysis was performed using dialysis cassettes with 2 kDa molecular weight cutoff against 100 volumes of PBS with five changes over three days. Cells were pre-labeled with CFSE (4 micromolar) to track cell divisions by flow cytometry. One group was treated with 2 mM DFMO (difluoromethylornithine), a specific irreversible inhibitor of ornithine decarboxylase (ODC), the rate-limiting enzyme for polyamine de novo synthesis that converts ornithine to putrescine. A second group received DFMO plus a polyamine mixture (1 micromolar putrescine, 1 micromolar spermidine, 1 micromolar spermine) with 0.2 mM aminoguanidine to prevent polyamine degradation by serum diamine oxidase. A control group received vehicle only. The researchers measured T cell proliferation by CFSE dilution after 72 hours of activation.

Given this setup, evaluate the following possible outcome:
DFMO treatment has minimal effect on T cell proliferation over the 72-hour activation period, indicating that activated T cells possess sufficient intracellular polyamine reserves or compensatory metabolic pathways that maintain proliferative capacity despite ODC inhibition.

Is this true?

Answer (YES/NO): NO